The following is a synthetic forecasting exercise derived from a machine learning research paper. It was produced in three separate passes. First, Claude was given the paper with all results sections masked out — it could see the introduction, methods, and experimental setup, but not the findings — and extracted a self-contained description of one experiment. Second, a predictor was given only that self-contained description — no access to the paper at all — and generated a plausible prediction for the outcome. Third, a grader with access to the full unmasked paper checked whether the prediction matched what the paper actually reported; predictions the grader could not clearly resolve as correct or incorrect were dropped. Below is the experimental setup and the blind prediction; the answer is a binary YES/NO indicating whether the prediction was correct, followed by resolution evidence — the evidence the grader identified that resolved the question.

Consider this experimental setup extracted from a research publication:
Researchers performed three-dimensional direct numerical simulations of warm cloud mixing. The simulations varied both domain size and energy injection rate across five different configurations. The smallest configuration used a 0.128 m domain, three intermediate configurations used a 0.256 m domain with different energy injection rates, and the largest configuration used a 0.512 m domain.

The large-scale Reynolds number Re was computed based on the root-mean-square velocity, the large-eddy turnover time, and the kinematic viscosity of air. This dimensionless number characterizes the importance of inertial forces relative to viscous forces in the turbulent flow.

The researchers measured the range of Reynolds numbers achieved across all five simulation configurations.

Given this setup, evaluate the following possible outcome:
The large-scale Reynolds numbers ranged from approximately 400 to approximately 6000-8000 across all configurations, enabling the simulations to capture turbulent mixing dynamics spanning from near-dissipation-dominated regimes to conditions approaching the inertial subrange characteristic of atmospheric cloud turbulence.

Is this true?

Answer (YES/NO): NO